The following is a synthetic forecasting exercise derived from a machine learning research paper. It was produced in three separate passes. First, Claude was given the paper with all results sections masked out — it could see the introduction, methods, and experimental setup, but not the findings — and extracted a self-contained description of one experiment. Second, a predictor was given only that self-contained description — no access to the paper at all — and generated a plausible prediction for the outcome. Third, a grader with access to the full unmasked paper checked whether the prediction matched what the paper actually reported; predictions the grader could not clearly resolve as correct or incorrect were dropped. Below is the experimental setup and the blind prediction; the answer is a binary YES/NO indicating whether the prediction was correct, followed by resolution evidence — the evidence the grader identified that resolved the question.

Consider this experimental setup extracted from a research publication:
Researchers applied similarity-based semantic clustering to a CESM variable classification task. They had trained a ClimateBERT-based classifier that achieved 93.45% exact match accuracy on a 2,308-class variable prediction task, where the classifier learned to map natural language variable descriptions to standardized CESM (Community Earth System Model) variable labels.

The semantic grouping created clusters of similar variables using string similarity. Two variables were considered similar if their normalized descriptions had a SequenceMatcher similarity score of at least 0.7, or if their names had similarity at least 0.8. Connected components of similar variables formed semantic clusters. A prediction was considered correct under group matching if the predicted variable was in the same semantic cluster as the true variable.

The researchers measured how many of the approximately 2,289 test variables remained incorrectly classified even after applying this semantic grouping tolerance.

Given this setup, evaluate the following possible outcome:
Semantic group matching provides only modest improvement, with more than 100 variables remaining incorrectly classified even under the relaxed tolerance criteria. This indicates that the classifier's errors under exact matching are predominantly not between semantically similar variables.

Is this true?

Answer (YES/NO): NO